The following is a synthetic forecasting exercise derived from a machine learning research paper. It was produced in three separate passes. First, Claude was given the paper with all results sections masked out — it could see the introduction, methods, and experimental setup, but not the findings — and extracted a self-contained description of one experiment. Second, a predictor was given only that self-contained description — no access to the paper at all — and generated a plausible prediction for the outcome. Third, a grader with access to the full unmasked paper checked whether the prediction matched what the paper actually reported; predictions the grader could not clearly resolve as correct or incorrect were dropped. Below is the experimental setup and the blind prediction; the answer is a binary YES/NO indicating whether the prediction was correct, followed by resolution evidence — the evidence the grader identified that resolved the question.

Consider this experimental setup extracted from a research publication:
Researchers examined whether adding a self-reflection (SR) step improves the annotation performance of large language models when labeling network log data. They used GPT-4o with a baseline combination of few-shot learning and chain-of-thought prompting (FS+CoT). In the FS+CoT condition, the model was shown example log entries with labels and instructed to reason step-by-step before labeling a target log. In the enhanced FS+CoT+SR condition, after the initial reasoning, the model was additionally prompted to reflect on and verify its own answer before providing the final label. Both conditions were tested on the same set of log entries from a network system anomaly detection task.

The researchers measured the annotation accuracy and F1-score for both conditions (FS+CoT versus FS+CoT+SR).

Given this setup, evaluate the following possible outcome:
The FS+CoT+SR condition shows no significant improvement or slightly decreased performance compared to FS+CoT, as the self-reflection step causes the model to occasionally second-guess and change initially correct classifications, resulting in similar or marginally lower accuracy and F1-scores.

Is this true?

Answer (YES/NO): NO